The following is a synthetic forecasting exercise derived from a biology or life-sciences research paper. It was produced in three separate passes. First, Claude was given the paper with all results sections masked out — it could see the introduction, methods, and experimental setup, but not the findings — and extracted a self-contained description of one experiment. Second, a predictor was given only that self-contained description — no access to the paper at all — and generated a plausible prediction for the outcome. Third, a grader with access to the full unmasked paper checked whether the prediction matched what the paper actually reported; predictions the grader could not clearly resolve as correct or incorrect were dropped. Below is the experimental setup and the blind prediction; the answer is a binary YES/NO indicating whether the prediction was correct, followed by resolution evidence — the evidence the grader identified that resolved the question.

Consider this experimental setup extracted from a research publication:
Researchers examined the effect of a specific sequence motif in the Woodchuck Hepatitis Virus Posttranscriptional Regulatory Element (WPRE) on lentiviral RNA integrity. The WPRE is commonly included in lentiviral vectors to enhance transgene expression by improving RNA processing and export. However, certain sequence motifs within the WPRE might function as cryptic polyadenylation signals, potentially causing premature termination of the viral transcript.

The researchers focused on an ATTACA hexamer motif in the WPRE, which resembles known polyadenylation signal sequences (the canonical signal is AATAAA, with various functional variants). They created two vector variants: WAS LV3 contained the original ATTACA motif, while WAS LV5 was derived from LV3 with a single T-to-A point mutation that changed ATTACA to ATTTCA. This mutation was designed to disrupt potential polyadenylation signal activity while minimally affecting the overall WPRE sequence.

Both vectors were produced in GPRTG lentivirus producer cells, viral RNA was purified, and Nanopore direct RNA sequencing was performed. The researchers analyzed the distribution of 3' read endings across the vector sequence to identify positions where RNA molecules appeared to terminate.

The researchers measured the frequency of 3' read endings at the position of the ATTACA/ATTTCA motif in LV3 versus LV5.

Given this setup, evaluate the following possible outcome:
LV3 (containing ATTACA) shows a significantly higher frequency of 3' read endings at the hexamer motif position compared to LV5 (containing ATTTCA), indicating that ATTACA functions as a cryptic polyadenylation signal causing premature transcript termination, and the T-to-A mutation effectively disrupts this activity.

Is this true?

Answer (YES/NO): NO